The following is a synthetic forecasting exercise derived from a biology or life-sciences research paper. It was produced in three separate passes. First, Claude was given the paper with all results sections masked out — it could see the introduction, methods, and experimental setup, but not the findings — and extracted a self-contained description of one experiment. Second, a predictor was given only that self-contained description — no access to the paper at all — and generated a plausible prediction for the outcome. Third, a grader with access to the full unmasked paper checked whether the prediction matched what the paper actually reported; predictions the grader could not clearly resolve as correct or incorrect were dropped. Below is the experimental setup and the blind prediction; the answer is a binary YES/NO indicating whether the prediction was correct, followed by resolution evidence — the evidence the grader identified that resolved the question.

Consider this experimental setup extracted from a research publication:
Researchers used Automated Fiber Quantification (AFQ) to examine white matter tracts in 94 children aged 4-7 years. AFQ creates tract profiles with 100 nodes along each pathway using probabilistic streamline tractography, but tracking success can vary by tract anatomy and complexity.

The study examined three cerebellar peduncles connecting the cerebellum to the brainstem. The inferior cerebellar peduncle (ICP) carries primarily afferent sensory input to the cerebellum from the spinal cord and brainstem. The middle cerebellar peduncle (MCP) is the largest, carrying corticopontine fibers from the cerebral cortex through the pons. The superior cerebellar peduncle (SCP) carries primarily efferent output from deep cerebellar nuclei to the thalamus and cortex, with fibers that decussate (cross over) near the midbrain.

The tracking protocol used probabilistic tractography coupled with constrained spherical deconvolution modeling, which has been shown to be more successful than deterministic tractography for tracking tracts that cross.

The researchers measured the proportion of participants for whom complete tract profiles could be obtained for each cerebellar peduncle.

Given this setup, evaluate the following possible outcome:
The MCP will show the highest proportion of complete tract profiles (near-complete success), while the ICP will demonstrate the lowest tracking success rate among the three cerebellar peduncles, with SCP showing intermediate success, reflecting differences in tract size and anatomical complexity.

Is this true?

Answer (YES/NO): NO